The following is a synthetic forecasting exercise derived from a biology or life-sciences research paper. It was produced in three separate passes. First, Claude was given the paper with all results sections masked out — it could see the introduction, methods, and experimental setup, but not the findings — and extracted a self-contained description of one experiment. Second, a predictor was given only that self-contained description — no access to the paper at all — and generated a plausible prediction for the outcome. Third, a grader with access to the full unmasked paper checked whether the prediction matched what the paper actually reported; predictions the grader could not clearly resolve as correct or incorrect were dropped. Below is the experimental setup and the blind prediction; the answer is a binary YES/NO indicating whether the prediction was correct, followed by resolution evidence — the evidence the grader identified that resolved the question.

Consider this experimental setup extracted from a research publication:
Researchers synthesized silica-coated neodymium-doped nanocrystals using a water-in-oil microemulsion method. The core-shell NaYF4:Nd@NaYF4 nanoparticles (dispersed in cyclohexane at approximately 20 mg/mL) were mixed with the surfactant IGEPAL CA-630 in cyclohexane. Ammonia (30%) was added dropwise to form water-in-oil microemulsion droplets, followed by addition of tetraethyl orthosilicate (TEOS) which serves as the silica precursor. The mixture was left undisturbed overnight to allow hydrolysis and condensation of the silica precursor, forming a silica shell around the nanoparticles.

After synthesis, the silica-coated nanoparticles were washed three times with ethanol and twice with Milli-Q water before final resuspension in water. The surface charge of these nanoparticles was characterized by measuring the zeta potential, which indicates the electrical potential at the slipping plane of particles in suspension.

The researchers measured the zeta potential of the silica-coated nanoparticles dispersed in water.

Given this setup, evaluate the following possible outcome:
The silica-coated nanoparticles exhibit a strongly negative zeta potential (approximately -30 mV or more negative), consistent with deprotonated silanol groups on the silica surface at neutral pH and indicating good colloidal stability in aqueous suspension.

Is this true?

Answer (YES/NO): YES